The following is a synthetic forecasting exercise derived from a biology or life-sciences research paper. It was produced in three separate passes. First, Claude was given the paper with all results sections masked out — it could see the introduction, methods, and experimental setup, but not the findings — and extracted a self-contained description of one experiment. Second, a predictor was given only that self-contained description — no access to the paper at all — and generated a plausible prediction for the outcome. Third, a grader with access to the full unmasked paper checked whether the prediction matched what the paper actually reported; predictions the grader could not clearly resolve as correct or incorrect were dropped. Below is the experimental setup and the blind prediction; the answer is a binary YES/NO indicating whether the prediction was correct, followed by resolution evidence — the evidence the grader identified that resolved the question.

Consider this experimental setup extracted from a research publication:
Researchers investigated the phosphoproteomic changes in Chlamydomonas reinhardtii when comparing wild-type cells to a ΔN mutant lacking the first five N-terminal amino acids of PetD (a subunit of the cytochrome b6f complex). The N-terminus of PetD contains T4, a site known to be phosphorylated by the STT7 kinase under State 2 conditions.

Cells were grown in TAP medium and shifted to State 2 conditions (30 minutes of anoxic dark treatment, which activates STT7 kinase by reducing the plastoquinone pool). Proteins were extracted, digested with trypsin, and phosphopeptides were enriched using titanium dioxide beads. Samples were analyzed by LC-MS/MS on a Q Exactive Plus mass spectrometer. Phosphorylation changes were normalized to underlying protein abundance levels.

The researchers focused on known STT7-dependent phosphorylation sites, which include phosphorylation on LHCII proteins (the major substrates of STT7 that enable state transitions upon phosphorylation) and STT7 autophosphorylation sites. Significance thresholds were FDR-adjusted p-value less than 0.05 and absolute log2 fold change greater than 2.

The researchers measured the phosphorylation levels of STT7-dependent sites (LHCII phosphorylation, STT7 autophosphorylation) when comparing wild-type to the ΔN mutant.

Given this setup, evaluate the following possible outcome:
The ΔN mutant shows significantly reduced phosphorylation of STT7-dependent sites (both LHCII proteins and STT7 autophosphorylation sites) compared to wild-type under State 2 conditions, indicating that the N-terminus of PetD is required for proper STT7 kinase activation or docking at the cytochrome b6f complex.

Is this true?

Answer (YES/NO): NO